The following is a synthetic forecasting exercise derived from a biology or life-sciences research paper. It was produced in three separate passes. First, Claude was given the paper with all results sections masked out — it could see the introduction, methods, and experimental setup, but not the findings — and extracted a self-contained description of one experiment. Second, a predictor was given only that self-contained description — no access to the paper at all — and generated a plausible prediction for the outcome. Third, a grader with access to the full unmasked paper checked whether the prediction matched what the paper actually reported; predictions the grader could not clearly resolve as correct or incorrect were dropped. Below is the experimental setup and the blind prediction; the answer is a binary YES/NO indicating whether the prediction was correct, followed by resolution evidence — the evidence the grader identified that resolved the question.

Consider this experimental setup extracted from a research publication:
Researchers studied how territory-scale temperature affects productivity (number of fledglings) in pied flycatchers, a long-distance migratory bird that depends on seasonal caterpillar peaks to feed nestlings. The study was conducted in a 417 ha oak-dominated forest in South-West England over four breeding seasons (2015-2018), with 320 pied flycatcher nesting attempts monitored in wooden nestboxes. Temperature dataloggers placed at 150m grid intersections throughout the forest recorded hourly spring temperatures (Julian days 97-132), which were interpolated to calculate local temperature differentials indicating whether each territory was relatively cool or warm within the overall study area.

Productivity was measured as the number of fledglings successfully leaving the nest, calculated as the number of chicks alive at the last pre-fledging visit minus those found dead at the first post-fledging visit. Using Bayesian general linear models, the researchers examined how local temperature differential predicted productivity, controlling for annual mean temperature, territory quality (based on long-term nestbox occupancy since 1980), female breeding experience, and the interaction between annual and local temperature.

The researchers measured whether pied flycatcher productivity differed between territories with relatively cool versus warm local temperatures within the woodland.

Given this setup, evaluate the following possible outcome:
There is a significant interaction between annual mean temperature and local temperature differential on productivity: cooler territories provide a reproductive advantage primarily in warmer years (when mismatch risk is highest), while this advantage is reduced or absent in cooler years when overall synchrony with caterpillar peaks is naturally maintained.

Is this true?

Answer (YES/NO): NO